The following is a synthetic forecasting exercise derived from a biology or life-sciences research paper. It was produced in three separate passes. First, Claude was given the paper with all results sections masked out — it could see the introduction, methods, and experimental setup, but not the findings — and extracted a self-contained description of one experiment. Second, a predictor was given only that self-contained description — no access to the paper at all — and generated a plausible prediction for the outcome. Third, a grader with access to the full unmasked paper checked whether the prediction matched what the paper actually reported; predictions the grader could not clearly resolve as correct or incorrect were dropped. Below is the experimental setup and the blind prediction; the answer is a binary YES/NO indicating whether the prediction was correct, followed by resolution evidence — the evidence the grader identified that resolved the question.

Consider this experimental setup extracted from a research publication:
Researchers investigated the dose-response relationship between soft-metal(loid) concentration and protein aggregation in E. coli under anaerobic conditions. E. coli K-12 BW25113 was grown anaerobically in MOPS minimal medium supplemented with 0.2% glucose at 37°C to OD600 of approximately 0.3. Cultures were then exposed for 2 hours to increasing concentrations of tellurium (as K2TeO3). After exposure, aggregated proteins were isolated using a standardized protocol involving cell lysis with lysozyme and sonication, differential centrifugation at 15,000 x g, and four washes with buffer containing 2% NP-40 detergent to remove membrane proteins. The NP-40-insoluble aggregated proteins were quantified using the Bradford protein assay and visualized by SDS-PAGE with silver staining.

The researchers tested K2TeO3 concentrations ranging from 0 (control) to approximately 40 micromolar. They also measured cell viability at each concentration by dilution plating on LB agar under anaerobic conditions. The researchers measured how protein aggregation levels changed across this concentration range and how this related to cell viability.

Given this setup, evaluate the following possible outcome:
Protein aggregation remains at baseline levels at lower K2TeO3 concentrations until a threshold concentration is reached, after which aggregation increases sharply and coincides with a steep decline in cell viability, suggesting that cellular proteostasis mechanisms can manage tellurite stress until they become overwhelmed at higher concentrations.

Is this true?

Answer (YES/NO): NO